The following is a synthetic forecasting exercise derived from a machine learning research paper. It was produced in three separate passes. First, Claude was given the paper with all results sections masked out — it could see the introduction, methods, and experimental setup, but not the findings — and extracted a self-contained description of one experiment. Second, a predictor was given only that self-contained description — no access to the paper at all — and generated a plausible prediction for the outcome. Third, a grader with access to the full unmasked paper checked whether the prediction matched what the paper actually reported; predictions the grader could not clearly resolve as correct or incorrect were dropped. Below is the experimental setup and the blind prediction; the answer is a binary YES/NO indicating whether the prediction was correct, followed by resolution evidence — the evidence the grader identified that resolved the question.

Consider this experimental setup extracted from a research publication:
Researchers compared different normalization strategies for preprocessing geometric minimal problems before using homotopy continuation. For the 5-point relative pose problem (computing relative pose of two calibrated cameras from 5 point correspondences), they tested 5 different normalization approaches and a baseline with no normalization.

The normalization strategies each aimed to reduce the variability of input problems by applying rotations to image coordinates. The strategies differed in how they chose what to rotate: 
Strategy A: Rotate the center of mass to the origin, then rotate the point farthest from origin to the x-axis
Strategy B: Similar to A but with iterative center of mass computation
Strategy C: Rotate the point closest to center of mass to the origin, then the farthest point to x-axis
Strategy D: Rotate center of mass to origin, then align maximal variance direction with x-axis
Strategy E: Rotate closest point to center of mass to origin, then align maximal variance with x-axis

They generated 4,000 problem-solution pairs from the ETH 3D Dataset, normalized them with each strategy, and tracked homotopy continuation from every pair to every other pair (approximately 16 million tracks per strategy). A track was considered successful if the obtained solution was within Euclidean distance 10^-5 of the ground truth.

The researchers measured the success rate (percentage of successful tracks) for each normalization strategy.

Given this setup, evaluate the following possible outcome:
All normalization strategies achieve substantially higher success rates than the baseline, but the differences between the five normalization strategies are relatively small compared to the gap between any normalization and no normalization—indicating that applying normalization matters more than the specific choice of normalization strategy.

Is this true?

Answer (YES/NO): NO